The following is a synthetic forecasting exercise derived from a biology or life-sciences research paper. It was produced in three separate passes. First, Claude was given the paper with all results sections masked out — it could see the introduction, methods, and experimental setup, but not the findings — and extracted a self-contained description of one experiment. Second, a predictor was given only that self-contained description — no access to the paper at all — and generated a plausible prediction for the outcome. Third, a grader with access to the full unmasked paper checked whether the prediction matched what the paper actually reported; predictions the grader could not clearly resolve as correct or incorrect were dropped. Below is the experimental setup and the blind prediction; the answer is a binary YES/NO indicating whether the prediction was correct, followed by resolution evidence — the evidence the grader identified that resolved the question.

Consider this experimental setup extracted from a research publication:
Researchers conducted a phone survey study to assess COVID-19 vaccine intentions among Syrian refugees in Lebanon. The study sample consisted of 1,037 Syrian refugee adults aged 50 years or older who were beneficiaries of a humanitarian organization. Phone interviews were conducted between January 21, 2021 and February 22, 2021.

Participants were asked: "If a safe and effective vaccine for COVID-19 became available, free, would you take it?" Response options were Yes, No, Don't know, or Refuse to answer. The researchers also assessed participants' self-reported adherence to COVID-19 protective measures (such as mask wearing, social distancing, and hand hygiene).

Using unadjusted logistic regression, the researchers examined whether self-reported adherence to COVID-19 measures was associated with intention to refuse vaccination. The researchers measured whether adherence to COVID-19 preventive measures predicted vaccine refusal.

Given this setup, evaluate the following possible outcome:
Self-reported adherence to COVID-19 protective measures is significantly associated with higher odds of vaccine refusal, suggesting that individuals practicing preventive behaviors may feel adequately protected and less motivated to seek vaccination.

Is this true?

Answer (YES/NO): NO